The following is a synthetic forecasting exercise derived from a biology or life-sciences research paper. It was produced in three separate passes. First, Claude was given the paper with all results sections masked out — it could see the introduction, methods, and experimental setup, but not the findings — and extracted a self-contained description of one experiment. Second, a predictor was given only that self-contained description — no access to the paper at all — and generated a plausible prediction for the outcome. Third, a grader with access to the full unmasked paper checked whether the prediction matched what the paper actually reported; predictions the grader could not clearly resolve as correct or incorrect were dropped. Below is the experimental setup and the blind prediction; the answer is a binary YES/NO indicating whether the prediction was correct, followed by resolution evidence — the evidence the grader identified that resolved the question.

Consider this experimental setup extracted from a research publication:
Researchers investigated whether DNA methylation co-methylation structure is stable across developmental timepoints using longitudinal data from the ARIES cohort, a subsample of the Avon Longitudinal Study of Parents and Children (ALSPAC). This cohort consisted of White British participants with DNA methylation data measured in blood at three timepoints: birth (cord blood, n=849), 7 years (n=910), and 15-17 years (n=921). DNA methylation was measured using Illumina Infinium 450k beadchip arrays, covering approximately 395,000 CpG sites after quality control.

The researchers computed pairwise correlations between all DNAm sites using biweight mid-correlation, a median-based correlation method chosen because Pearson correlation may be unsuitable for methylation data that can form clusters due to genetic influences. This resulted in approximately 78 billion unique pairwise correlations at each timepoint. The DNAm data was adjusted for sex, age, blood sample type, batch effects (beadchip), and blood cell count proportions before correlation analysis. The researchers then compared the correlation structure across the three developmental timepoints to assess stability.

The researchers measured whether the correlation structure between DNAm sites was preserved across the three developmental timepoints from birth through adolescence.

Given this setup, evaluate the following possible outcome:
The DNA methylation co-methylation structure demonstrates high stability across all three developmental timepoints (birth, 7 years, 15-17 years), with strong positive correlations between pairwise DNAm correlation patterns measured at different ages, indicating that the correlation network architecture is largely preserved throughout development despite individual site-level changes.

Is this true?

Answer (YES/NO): YES